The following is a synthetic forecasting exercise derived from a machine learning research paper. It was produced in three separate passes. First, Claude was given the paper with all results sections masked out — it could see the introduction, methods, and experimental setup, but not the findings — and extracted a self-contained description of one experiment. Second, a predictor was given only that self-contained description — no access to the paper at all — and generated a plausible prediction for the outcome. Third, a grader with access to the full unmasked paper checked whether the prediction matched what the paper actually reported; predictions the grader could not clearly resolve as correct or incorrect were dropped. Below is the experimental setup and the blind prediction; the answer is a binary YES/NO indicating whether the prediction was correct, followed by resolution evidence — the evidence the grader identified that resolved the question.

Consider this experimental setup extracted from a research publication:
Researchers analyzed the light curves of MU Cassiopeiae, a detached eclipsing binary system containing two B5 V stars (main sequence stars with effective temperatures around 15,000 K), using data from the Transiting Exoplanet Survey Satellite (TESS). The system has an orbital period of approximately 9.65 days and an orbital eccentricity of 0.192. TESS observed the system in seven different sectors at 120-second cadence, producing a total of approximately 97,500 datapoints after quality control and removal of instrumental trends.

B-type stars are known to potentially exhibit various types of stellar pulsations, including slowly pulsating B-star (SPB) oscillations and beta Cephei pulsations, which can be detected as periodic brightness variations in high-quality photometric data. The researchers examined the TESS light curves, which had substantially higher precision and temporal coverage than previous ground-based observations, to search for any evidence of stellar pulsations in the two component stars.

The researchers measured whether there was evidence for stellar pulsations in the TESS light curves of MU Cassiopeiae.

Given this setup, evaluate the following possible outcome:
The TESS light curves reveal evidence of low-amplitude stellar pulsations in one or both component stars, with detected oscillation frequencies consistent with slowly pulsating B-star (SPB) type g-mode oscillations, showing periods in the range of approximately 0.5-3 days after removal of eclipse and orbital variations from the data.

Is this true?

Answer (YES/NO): NO